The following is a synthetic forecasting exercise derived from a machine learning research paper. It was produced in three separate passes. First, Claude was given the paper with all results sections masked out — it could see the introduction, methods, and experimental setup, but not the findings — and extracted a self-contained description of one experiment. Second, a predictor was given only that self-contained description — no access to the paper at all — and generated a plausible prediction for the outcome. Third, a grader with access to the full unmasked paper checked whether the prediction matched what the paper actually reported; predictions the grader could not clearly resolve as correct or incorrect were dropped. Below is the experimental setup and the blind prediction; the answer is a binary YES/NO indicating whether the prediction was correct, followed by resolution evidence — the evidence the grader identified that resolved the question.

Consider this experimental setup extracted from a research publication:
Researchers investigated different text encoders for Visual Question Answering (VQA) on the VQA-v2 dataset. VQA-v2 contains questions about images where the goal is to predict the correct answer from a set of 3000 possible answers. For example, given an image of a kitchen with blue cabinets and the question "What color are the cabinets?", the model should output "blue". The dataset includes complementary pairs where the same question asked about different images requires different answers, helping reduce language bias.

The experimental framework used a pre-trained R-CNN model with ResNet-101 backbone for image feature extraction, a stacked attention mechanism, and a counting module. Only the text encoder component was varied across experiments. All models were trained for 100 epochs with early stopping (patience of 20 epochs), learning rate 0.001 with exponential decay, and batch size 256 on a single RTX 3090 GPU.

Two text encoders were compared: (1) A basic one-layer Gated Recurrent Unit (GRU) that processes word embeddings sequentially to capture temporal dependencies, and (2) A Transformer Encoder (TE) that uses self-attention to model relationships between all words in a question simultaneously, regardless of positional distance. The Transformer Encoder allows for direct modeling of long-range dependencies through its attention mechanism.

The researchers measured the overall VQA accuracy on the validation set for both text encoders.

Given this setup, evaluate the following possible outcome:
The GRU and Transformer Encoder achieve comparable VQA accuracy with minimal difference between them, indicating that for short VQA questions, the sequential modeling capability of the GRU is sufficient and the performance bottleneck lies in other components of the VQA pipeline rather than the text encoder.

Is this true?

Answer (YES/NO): NO